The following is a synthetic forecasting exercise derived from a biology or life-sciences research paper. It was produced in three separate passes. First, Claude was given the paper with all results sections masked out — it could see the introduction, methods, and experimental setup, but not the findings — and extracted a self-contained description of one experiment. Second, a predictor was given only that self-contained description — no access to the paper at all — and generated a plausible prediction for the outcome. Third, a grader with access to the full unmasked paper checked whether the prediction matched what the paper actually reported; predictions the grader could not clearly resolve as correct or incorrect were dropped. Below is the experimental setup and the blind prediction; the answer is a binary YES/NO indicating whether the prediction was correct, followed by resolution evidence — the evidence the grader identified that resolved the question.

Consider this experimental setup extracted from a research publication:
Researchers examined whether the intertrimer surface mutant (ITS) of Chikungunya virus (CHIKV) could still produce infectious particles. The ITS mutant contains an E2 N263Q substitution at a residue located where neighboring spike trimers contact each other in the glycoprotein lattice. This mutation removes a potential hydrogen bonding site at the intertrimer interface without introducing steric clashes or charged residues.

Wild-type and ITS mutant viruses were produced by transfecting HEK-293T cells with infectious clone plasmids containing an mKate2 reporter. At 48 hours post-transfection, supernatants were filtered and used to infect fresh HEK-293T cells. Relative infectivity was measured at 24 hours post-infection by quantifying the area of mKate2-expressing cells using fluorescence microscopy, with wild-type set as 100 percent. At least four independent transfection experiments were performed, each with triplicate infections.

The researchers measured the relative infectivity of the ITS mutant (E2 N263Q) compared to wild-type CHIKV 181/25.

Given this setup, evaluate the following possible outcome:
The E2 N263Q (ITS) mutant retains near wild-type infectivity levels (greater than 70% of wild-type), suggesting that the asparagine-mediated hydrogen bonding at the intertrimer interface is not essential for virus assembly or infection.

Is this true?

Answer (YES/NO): NO